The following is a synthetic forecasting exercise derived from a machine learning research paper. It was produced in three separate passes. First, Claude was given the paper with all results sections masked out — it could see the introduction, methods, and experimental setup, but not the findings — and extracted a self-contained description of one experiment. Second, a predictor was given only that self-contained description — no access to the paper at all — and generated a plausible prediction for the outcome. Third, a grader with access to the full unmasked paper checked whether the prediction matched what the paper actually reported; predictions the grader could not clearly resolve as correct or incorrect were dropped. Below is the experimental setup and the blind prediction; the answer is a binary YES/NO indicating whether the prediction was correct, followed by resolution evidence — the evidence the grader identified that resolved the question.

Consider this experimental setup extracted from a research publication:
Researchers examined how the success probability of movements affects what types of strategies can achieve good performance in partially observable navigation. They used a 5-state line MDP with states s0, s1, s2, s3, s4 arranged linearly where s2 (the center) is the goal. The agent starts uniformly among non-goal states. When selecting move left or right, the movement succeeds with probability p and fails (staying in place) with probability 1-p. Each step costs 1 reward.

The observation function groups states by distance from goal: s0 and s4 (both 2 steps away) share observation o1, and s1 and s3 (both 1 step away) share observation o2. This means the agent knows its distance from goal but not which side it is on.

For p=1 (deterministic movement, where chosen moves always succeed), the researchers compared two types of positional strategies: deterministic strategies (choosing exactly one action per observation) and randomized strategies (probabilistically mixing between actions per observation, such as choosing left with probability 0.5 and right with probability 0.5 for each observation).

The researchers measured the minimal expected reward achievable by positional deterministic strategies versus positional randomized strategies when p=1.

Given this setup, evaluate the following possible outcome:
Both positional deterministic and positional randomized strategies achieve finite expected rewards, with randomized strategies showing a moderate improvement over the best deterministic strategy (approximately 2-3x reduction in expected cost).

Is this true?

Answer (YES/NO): NO